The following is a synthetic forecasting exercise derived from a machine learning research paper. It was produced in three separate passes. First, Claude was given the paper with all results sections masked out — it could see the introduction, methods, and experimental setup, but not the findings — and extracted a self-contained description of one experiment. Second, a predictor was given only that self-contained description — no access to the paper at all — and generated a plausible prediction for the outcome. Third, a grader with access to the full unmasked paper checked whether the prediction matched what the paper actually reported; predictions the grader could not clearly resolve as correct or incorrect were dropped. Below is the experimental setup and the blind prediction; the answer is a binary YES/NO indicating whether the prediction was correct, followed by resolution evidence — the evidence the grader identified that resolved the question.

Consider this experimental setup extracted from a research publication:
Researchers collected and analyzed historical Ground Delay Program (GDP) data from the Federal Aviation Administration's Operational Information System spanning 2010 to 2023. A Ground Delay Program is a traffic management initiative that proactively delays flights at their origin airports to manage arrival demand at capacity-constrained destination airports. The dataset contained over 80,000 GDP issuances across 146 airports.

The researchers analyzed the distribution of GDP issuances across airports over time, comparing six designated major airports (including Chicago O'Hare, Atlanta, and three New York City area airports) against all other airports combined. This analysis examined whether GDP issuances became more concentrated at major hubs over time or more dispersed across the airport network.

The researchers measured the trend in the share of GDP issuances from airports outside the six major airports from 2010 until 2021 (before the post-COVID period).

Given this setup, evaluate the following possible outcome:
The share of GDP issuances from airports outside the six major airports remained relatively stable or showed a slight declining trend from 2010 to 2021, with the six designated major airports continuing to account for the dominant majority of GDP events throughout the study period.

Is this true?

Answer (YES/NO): NO